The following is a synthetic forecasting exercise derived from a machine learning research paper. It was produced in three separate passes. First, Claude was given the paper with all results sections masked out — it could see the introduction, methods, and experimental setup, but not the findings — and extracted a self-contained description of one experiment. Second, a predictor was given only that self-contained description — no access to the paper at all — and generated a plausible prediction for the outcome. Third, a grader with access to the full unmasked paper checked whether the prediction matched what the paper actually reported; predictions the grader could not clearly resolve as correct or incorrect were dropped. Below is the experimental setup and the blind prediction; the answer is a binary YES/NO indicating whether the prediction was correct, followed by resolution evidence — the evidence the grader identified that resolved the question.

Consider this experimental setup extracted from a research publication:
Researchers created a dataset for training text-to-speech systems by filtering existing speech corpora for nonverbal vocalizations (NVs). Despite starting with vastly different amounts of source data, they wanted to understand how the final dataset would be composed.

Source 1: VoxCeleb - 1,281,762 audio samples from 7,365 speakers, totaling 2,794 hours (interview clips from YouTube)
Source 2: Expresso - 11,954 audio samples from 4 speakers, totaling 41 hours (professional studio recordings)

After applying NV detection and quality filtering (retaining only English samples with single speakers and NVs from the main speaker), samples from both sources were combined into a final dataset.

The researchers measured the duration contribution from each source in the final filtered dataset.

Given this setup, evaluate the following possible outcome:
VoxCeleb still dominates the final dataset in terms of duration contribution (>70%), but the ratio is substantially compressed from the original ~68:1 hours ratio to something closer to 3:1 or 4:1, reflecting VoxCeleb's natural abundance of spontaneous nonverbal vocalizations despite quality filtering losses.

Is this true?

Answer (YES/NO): YES